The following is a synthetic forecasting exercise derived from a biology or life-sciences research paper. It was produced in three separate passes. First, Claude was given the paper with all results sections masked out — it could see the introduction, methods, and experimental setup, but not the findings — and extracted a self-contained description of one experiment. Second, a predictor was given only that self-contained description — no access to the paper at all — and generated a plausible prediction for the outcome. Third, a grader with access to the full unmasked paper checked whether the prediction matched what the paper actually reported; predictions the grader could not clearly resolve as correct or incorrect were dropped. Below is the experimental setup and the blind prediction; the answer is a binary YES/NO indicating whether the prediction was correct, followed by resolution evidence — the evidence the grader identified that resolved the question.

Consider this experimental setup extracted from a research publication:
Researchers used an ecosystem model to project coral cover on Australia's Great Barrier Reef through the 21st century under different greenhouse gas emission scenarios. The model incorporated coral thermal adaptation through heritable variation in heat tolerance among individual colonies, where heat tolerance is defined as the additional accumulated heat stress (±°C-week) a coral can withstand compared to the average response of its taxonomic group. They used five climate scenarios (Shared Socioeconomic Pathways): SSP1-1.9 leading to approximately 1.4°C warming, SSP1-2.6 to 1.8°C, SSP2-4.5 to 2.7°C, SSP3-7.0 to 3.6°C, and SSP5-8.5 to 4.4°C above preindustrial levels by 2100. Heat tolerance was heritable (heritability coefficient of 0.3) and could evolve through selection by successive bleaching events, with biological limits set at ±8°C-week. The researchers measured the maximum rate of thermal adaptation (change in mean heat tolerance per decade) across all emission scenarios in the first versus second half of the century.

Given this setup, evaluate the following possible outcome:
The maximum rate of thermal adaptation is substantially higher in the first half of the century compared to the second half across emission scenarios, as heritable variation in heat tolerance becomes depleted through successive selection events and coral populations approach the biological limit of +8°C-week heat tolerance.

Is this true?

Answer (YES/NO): YES